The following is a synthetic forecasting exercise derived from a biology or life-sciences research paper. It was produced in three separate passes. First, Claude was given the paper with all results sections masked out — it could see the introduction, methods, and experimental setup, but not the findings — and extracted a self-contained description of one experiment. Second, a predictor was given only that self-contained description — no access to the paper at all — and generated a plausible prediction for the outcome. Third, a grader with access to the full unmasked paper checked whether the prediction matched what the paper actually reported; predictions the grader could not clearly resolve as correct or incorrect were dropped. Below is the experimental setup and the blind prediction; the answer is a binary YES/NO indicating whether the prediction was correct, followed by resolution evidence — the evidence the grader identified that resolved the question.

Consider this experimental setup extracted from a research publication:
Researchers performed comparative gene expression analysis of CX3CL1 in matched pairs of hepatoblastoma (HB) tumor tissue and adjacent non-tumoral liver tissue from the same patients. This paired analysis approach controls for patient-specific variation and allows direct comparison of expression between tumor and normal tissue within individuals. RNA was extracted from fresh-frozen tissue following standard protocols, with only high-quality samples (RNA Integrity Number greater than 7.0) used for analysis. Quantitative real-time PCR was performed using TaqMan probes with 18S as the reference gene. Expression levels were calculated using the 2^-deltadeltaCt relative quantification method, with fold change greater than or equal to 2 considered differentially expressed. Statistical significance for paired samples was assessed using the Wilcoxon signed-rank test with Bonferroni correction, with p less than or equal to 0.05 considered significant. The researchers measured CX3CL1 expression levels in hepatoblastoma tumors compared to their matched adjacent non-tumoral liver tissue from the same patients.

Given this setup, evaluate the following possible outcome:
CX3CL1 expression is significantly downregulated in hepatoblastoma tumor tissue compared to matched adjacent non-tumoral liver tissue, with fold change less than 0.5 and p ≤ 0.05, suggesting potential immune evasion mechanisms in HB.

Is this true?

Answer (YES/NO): NO